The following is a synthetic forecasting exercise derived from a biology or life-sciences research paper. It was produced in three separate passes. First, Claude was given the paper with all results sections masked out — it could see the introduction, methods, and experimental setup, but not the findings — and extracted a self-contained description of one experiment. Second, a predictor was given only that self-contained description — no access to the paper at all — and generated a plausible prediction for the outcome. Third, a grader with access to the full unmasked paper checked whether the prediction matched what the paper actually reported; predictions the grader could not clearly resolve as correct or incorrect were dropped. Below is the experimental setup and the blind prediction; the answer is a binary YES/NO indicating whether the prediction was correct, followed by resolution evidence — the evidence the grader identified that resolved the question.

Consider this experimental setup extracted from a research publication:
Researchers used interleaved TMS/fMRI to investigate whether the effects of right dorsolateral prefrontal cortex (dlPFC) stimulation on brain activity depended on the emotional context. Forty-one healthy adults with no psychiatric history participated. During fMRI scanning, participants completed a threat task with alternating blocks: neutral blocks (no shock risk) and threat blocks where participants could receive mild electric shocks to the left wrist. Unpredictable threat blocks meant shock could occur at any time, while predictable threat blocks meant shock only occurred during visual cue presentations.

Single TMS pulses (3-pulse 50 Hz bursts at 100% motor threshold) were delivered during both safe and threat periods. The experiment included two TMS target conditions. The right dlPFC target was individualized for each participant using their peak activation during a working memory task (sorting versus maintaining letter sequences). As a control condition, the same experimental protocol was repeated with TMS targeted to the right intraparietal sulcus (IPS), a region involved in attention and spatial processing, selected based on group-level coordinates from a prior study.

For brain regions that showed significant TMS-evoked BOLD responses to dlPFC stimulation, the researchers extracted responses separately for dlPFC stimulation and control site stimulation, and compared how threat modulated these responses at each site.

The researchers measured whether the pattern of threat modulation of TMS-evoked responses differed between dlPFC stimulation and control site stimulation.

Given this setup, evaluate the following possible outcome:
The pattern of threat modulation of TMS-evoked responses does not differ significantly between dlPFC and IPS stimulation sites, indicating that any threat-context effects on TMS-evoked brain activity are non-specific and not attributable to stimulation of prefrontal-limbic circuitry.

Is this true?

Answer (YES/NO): NO